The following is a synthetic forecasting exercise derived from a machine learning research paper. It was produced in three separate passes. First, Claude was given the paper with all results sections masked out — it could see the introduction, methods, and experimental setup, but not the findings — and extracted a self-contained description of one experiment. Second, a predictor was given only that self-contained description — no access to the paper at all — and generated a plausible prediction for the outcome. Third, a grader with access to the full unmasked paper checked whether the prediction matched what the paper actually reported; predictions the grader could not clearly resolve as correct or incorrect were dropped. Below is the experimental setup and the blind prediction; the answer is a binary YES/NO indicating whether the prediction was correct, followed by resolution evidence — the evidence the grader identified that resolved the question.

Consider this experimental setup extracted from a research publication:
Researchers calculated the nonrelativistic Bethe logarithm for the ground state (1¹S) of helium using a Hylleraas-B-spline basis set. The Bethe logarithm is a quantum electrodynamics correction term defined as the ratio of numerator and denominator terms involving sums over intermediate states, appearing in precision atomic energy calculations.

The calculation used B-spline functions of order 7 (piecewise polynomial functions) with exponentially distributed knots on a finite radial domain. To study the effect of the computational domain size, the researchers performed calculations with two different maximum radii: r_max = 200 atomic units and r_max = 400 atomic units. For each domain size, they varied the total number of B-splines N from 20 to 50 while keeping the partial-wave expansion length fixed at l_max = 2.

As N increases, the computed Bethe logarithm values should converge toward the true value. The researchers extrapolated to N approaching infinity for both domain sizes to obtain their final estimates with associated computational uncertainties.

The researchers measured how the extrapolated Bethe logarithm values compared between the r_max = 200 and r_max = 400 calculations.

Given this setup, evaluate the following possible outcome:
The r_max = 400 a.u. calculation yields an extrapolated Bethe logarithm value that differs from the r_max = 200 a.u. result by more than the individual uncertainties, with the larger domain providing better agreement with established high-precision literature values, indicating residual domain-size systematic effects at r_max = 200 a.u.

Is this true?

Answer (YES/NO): NO